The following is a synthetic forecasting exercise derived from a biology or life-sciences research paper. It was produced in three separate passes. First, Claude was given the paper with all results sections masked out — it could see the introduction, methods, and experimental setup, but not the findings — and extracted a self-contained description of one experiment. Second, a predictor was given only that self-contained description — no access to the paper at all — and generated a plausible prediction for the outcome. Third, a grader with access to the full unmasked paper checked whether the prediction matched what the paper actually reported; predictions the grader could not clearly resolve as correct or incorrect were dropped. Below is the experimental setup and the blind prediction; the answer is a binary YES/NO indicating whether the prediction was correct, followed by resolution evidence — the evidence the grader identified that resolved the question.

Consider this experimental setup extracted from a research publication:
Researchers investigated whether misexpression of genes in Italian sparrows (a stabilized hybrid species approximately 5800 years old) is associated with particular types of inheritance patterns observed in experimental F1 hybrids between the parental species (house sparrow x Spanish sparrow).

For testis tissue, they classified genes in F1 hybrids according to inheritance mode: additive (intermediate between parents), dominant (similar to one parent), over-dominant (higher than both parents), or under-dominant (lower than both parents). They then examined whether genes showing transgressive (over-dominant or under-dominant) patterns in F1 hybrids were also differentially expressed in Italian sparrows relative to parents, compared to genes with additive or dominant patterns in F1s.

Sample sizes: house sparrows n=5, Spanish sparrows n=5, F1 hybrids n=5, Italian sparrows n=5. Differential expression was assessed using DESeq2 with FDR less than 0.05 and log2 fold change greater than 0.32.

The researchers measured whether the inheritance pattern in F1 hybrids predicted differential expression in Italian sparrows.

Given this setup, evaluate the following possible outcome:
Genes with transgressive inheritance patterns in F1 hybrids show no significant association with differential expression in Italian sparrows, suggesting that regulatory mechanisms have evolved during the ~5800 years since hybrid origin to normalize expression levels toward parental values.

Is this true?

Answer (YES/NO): NO